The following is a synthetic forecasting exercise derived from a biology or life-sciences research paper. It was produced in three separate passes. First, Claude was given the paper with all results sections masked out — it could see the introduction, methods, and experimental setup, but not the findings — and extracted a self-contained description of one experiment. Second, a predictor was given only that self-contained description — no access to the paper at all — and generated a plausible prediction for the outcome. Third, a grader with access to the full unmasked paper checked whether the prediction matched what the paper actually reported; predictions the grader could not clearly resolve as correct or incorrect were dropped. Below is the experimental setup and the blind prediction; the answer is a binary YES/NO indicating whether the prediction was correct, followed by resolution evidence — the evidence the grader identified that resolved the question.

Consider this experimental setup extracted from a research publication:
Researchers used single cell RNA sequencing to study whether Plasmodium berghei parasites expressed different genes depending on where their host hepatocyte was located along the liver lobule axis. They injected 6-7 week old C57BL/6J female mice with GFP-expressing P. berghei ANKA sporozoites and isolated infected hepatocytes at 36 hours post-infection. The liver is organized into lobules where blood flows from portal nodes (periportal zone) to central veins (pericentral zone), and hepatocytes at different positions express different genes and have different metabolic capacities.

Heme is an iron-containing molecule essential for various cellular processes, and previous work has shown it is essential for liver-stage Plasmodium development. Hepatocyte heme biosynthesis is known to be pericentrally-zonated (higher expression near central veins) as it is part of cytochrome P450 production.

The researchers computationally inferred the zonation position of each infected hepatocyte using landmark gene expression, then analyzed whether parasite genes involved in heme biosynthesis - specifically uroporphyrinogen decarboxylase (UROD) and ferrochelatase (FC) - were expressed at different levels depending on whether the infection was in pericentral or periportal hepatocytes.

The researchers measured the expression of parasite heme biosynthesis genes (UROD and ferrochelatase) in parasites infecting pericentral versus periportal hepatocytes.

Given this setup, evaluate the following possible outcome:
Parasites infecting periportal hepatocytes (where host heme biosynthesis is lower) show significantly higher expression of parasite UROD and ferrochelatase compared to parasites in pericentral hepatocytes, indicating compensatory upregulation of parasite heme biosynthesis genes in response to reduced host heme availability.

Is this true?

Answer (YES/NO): YES